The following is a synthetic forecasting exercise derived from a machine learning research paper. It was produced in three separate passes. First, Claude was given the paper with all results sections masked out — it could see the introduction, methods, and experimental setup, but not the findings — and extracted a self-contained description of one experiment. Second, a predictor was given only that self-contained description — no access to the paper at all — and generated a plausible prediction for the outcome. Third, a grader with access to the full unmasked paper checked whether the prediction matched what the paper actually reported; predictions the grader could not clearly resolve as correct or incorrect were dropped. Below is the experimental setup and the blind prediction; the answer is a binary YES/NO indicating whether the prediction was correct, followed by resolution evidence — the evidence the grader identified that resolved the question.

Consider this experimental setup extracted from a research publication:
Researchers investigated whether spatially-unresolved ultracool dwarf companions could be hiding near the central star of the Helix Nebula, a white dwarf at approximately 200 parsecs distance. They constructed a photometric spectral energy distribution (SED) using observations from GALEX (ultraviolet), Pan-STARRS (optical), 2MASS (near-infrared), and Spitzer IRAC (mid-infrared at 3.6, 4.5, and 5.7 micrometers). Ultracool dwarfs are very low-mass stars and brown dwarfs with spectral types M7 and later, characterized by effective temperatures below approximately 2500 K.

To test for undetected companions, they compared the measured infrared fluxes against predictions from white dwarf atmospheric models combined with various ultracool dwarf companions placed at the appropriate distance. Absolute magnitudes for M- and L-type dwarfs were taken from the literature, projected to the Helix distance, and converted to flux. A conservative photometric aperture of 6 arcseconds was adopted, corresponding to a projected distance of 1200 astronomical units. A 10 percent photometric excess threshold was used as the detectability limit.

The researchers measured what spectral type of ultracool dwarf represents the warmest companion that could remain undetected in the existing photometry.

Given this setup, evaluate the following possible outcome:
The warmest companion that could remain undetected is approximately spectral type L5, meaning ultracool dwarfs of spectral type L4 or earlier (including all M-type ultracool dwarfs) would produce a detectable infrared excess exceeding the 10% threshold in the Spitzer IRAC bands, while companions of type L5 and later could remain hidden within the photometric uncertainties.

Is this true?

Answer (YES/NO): YES